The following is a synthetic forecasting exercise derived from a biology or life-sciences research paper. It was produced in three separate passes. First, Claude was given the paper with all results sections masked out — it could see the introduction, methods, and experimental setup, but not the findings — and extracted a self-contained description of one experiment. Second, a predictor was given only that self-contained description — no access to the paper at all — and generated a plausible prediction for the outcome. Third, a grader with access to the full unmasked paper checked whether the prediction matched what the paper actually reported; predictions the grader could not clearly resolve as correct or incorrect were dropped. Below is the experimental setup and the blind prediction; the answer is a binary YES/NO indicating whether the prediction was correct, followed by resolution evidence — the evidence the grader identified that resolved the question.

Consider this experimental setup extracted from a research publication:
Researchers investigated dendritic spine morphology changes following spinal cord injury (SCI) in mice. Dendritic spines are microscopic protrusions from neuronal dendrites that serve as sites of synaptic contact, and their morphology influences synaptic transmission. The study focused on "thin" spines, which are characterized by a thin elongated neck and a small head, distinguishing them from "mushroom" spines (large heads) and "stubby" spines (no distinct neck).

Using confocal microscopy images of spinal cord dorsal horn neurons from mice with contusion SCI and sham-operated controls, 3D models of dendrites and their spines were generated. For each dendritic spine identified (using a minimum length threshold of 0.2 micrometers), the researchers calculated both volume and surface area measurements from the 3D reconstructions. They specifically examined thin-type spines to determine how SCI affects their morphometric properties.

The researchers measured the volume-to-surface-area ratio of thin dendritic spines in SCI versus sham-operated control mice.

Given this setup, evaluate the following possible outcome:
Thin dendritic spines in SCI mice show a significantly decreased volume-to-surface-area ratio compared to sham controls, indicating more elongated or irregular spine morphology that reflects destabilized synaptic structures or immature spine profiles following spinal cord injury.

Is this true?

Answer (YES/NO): YES